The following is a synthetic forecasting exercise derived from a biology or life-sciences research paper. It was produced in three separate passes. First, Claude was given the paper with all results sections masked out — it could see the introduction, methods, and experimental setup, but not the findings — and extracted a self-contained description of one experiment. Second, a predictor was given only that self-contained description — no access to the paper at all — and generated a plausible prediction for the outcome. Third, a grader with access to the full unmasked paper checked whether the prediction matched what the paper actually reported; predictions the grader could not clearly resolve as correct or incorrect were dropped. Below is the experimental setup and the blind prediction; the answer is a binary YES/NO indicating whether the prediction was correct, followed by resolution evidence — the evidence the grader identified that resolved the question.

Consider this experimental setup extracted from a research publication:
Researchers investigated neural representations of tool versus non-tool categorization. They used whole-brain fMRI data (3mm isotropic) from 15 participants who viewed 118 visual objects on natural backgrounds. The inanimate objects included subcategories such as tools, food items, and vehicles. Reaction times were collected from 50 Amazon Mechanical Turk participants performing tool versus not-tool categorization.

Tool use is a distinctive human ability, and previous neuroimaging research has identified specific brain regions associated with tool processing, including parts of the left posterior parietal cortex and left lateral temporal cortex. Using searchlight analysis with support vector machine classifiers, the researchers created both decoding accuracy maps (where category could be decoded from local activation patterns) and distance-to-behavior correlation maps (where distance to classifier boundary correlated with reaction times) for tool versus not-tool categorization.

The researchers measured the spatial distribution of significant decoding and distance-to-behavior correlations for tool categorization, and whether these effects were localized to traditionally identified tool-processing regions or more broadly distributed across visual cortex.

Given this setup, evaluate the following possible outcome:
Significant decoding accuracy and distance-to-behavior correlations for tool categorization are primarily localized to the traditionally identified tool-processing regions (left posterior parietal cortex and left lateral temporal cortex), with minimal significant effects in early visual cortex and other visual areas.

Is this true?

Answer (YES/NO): NO